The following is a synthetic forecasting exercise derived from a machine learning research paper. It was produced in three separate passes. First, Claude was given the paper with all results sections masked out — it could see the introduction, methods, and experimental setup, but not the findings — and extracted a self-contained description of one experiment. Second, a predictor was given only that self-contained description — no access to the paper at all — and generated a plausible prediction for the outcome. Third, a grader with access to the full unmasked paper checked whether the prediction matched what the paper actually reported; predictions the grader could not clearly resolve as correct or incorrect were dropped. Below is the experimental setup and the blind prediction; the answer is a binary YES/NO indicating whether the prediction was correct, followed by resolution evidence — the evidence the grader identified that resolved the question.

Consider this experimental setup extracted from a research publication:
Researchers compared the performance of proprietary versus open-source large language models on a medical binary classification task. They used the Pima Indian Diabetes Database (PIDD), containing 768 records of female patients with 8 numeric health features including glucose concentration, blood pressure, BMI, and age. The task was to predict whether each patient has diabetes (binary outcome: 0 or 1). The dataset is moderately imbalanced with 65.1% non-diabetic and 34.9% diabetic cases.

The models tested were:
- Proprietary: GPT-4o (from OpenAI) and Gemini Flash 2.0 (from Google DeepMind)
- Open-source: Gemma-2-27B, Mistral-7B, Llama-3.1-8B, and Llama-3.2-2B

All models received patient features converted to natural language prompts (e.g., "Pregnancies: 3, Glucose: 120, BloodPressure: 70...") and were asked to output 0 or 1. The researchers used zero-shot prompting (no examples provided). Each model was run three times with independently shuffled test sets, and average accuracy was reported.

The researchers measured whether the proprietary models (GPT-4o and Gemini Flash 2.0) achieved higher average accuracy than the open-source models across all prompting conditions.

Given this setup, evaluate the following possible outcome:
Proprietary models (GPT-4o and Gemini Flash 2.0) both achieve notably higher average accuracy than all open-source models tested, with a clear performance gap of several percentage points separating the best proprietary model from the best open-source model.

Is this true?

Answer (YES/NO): NO